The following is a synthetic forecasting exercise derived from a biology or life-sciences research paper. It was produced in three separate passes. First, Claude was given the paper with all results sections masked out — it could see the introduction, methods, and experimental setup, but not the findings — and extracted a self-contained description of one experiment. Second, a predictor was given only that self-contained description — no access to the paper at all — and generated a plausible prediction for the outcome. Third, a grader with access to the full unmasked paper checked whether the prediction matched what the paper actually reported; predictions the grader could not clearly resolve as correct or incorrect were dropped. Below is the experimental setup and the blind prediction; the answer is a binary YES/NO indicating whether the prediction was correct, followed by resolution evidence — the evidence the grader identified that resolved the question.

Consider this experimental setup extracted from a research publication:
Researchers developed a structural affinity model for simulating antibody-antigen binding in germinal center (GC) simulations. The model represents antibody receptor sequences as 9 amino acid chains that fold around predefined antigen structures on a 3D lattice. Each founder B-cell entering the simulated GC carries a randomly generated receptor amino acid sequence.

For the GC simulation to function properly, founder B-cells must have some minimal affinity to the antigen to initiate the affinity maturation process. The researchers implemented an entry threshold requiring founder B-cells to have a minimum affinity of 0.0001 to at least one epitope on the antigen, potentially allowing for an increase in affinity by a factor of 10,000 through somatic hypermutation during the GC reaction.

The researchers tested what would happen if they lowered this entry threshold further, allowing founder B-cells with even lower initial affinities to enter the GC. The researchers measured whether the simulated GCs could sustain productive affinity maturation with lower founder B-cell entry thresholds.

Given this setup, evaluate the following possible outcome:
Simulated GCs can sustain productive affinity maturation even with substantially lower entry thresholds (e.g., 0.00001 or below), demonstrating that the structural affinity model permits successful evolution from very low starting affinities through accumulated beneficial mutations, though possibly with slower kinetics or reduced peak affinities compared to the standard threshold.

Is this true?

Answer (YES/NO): NO